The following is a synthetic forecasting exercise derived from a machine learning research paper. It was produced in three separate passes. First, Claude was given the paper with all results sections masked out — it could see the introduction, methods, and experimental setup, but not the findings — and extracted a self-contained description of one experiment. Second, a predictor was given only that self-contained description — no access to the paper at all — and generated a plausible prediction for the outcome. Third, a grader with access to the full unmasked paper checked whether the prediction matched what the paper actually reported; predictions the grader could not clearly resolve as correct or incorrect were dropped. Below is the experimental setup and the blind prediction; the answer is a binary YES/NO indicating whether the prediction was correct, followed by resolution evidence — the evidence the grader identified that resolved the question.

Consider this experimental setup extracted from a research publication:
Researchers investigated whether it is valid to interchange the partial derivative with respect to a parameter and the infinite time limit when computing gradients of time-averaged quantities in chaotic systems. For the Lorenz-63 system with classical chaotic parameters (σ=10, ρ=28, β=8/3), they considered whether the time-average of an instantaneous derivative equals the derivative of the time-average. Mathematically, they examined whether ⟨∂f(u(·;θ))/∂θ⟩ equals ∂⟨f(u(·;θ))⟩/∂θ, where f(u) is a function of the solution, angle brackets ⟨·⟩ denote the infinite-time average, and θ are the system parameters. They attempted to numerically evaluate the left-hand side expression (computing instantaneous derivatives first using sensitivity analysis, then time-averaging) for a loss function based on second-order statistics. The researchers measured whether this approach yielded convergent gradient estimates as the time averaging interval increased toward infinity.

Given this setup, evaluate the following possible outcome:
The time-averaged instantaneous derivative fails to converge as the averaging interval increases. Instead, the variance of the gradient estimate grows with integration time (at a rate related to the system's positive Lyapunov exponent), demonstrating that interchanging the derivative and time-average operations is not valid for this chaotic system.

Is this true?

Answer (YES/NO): YES